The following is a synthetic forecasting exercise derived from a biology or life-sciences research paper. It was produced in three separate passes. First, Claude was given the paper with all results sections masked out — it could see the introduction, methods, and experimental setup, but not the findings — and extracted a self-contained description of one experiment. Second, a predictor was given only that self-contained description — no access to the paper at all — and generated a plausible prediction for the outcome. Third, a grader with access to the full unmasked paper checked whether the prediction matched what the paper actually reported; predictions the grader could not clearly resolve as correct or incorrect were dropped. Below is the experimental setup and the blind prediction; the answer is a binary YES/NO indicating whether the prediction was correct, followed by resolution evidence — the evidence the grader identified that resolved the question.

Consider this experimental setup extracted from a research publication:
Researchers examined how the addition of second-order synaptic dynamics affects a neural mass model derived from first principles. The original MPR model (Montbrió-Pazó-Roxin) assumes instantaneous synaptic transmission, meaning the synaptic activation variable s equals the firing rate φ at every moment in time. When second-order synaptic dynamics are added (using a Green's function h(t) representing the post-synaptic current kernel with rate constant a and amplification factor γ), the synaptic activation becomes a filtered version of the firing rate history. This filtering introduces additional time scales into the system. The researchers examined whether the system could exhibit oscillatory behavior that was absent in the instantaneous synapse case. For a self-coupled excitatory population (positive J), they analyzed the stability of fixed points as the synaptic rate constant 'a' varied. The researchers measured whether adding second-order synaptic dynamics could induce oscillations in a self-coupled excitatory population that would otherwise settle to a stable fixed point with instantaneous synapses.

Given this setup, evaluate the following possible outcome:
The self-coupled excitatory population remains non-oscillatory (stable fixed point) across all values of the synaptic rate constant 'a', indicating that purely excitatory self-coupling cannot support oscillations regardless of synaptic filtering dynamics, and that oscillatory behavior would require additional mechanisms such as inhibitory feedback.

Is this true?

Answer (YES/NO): NO